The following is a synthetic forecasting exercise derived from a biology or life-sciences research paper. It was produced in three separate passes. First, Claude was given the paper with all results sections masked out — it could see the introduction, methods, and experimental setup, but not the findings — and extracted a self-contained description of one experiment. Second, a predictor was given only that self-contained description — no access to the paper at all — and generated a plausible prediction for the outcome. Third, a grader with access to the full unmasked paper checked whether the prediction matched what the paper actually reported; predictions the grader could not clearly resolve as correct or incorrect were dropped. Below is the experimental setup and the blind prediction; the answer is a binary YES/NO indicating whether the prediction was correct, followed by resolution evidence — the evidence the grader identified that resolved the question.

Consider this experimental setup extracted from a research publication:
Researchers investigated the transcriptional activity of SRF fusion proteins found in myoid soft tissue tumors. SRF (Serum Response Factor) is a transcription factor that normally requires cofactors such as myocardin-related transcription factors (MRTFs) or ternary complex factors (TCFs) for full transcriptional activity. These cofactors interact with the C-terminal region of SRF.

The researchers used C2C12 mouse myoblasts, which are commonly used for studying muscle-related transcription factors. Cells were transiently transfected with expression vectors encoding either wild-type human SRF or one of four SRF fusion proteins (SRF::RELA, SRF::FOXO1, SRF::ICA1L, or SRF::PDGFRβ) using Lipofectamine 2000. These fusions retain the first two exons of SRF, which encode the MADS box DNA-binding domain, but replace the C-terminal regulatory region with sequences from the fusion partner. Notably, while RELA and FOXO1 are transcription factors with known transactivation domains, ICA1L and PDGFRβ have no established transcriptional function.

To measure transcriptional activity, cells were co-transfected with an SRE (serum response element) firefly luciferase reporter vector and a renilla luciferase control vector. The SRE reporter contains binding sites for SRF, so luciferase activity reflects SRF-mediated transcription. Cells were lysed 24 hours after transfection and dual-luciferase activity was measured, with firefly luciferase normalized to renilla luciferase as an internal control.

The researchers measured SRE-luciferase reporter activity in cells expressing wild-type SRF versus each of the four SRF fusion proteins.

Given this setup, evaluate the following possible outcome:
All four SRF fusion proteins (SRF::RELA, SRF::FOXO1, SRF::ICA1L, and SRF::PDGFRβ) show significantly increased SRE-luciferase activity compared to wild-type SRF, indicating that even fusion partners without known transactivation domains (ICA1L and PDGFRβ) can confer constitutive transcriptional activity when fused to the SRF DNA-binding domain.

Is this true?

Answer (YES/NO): YES